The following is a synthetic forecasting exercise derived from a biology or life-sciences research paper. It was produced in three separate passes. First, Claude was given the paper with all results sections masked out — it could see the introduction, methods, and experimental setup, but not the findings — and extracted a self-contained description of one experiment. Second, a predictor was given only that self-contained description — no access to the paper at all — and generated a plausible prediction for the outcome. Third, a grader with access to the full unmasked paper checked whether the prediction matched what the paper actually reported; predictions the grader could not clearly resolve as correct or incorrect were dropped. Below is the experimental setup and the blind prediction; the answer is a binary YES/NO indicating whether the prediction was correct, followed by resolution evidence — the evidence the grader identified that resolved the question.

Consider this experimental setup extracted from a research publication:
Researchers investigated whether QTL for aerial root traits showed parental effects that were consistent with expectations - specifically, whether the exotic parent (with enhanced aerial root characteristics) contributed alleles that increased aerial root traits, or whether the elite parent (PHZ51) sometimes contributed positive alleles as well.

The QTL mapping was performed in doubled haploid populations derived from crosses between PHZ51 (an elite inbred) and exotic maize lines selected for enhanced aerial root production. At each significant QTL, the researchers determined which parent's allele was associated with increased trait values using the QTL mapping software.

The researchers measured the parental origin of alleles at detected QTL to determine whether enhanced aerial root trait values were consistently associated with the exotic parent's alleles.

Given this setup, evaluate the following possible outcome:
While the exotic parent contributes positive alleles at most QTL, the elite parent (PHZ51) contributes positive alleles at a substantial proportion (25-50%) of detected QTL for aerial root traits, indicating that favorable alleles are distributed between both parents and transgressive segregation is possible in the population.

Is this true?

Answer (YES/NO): YES